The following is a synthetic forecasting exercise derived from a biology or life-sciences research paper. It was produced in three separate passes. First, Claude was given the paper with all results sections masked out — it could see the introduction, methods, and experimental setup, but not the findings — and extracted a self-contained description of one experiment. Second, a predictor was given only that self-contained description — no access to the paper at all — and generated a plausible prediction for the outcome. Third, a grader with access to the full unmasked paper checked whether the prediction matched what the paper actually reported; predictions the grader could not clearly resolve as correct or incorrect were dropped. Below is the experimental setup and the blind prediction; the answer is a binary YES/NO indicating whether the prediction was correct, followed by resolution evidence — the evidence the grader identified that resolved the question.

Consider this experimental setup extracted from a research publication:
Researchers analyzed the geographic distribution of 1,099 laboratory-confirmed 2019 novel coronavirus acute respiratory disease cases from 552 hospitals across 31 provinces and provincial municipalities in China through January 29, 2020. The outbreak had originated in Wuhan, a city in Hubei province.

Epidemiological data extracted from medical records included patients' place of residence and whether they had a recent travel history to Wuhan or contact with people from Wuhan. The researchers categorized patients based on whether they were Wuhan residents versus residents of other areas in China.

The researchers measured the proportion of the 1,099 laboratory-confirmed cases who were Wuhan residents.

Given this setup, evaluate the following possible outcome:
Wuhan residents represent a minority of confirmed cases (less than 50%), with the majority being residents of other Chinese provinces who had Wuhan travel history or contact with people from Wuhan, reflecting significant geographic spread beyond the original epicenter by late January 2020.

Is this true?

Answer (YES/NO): YES